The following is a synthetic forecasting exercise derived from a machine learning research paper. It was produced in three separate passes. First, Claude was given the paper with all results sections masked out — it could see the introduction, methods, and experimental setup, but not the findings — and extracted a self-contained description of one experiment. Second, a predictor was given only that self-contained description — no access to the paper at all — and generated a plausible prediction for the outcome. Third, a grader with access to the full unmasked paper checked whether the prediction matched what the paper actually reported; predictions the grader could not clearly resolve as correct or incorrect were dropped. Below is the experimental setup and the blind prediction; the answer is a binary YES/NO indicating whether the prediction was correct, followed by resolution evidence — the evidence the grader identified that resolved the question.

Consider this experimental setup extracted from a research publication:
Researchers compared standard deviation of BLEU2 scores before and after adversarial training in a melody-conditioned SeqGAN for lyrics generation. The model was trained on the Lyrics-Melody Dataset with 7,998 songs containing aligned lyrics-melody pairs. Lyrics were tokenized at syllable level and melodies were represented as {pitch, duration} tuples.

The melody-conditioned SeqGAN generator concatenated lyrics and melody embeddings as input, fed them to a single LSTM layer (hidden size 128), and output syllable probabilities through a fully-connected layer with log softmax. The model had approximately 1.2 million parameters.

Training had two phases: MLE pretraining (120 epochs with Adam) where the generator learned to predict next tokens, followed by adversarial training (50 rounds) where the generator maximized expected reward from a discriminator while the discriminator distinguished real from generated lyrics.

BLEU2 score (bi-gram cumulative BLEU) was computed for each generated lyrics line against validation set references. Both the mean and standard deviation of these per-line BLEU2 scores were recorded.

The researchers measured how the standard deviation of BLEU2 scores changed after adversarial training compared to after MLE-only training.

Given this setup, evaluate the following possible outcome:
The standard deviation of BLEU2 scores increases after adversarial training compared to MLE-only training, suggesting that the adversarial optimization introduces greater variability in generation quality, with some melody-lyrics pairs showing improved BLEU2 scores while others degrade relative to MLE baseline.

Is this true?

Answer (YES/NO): NO